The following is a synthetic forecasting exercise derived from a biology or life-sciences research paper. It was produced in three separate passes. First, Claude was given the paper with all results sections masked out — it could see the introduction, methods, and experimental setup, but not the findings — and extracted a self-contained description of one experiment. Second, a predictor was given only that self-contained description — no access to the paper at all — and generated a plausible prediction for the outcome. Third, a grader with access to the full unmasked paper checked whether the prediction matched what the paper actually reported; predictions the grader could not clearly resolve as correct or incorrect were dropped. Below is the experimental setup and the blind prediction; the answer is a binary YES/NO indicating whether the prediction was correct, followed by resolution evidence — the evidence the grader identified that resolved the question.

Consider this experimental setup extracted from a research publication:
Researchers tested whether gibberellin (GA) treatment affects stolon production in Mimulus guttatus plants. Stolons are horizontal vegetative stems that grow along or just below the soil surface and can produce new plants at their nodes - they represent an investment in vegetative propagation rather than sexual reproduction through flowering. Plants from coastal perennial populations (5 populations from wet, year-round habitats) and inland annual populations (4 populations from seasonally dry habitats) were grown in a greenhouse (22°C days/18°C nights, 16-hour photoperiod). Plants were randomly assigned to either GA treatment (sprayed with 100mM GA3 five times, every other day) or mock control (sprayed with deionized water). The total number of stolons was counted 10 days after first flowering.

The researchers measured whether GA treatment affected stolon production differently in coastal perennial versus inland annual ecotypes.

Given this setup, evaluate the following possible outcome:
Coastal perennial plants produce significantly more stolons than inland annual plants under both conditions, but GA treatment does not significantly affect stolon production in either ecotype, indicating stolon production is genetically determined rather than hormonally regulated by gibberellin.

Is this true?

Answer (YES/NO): NO